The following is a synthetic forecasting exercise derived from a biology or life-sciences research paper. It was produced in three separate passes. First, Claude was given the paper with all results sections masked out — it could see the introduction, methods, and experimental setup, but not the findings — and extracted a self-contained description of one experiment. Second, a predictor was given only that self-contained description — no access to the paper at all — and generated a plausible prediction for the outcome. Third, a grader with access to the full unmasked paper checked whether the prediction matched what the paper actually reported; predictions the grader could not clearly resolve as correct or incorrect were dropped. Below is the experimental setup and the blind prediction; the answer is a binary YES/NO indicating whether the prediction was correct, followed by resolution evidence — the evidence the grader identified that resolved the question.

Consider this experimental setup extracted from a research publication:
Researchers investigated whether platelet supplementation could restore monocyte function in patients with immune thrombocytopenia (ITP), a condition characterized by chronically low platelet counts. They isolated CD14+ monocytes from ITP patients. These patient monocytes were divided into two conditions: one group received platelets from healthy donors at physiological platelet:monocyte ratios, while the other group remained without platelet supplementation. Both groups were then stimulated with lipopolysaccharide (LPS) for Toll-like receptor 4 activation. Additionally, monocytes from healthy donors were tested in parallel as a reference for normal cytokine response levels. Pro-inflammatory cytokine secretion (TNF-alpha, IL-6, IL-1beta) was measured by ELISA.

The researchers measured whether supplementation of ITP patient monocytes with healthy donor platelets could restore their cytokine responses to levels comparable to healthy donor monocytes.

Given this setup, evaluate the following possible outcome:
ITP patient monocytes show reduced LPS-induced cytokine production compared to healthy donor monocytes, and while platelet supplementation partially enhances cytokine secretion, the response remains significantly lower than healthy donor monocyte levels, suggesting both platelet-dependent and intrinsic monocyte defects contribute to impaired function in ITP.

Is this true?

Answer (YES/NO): NO